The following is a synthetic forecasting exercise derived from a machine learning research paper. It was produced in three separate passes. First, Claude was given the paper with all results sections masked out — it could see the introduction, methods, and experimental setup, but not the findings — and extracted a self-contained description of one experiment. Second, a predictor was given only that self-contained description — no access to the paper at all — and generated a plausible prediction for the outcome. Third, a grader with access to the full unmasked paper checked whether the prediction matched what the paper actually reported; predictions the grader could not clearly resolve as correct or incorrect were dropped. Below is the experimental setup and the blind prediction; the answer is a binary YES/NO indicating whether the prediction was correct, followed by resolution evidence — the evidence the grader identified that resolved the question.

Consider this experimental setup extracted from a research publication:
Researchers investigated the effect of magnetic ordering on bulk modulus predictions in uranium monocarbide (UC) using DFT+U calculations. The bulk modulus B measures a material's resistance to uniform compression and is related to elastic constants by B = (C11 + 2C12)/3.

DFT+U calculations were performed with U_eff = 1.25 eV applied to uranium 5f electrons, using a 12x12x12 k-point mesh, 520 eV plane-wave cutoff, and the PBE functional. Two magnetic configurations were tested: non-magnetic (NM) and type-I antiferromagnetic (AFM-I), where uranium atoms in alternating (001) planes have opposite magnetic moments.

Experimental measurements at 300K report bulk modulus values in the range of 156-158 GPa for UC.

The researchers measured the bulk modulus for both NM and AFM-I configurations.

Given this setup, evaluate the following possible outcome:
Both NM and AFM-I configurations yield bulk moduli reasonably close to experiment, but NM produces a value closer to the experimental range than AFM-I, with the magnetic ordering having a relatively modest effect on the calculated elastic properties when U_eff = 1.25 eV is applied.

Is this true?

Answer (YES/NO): NO